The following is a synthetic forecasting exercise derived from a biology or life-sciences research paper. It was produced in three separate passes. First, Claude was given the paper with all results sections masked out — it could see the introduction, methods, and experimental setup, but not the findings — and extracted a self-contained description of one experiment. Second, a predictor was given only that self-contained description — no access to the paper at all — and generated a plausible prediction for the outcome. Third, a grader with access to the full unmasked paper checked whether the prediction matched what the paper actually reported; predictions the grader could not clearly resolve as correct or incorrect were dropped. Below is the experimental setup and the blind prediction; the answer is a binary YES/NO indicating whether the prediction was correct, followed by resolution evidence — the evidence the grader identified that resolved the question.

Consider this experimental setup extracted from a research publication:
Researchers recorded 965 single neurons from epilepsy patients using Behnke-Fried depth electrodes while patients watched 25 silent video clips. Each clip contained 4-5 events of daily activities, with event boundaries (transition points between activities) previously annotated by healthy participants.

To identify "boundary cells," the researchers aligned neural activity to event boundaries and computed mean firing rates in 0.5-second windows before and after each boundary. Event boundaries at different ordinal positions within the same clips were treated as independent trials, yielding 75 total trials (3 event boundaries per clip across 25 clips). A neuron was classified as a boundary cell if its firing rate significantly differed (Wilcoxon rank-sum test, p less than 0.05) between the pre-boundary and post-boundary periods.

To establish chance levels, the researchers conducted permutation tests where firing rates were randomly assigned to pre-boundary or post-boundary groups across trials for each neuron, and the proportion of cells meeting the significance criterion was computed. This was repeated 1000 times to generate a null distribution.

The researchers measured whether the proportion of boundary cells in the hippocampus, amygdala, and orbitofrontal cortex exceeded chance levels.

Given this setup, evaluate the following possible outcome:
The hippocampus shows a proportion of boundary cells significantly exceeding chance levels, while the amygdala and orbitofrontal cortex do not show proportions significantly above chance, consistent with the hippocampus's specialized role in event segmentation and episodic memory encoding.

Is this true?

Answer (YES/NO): NO